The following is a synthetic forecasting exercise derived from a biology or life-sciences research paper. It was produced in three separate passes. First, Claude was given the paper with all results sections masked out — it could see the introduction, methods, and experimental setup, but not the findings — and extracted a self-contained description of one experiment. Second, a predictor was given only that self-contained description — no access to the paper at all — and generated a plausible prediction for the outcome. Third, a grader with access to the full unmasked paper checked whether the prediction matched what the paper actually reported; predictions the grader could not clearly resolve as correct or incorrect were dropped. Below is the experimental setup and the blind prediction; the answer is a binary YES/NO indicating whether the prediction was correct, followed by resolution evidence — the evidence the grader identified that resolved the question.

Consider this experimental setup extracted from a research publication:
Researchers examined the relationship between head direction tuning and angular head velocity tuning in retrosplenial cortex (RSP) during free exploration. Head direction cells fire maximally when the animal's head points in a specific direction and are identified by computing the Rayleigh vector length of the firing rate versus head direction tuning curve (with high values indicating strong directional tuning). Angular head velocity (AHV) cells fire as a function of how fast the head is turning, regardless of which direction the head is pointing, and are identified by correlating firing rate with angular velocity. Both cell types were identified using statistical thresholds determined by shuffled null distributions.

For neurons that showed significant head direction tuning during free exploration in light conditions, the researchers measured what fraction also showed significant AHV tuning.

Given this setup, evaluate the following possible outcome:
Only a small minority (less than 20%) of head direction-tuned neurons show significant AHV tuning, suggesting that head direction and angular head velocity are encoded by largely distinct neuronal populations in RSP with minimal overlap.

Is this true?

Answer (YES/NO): NO